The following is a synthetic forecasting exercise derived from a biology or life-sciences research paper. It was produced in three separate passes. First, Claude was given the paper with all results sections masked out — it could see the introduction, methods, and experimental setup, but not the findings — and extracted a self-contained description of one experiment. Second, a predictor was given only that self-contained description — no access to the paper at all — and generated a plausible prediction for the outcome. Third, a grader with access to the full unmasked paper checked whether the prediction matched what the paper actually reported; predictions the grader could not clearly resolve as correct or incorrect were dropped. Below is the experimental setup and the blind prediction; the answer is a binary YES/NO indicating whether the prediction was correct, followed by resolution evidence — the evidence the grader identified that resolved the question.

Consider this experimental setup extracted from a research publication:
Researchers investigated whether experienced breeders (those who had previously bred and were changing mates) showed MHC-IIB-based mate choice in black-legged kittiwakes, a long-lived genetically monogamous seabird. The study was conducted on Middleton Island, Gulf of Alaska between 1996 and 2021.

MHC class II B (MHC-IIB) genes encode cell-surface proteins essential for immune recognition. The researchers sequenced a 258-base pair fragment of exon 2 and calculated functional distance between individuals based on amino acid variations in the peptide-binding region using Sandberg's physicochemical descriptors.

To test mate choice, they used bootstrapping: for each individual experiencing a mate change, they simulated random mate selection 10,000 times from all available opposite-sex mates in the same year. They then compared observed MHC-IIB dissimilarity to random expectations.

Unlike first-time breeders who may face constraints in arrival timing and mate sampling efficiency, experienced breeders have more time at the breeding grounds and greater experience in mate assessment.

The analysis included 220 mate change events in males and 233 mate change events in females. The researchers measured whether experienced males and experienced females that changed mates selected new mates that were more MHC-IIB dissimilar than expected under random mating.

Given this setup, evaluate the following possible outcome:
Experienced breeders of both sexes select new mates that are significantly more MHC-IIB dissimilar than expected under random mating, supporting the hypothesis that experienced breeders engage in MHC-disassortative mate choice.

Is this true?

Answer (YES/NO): NO